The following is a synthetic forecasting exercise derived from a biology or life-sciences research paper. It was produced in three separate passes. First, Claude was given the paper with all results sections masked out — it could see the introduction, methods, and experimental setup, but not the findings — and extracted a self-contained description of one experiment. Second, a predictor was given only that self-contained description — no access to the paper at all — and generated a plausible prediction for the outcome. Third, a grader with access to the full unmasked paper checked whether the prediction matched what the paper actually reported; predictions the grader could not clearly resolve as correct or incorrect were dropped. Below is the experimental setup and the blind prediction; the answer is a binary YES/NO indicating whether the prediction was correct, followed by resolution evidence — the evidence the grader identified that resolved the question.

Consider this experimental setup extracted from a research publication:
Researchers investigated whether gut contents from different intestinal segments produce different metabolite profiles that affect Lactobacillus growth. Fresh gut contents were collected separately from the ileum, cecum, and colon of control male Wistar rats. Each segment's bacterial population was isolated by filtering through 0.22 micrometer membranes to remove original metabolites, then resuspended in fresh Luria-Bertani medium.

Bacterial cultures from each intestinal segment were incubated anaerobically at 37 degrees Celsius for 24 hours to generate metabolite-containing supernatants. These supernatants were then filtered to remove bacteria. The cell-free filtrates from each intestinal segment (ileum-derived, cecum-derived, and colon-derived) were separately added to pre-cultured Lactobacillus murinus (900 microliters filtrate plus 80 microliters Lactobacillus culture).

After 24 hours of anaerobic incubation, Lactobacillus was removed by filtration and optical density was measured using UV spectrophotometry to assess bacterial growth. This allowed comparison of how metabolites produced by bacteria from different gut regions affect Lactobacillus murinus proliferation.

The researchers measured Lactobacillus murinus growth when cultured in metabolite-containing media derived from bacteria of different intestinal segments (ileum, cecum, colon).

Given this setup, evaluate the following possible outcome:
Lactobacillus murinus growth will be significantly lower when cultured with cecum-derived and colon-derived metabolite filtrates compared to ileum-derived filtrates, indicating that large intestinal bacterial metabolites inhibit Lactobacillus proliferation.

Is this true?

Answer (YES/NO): NO